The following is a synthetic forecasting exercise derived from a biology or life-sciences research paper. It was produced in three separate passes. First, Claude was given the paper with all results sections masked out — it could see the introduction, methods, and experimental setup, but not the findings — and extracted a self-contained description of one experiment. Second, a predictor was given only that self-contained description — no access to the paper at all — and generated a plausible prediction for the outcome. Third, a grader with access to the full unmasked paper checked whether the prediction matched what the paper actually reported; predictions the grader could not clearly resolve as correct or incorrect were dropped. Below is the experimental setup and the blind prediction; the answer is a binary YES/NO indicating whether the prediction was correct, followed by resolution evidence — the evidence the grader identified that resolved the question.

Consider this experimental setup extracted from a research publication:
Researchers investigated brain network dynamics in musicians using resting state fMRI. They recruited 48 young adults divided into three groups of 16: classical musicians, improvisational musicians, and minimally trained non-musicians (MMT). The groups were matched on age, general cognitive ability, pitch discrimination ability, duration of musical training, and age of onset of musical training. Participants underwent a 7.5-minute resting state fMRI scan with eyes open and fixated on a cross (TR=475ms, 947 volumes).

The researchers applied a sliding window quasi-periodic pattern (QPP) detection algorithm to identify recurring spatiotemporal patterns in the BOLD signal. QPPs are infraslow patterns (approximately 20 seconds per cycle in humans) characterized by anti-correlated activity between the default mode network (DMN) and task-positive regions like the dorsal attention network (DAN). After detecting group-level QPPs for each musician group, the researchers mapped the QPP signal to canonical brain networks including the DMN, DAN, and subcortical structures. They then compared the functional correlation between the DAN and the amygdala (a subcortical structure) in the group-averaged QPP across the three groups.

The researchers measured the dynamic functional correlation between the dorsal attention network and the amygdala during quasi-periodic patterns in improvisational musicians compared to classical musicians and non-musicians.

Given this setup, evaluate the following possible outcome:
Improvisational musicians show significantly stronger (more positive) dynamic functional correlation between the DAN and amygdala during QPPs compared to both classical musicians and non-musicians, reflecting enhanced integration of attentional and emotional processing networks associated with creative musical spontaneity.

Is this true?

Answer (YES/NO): YES